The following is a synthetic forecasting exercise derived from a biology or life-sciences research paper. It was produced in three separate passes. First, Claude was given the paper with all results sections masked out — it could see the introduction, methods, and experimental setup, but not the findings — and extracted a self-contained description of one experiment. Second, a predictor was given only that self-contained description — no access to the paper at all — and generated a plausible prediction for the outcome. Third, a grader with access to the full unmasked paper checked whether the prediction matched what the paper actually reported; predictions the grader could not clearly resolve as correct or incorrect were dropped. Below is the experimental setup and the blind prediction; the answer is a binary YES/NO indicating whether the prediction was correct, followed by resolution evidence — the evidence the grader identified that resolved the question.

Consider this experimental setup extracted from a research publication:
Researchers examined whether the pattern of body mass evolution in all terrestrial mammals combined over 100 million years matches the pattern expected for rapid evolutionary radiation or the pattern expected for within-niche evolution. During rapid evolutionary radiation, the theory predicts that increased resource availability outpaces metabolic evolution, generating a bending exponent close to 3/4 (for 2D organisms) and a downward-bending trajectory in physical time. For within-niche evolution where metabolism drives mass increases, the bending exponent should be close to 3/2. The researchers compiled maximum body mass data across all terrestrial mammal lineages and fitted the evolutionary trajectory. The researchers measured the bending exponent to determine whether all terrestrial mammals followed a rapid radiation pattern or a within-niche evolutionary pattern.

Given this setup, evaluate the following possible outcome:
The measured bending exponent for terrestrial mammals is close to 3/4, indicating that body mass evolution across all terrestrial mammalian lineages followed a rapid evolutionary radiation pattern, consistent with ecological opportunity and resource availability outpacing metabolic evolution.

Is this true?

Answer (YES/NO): YES